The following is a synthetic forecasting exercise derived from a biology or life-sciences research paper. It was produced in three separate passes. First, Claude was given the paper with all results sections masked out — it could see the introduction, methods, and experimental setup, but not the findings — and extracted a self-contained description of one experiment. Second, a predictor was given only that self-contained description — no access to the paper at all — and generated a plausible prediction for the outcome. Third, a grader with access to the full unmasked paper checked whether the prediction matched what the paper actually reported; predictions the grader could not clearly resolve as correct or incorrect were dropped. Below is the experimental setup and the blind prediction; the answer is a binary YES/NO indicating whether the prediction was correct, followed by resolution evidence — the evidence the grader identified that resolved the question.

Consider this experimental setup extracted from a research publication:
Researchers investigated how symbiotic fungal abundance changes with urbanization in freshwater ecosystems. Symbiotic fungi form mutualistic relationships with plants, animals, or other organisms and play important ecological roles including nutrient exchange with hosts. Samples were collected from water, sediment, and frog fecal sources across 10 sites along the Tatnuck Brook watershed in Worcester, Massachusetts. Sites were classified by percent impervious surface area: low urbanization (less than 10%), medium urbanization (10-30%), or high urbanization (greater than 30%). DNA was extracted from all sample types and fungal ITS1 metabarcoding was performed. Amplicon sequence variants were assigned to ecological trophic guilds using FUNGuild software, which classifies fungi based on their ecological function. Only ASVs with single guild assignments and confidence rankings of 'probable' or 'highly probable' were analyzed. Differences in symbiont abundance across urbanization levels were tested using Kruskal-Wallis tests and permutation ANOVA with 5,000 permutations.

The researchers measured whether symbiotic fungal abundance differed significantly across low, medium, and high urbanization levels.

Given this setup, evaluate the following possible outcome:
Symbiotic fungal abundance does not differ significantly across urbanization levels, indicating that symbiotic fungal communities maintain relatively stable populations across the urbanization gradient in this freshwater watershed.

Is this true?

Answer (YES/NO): YES